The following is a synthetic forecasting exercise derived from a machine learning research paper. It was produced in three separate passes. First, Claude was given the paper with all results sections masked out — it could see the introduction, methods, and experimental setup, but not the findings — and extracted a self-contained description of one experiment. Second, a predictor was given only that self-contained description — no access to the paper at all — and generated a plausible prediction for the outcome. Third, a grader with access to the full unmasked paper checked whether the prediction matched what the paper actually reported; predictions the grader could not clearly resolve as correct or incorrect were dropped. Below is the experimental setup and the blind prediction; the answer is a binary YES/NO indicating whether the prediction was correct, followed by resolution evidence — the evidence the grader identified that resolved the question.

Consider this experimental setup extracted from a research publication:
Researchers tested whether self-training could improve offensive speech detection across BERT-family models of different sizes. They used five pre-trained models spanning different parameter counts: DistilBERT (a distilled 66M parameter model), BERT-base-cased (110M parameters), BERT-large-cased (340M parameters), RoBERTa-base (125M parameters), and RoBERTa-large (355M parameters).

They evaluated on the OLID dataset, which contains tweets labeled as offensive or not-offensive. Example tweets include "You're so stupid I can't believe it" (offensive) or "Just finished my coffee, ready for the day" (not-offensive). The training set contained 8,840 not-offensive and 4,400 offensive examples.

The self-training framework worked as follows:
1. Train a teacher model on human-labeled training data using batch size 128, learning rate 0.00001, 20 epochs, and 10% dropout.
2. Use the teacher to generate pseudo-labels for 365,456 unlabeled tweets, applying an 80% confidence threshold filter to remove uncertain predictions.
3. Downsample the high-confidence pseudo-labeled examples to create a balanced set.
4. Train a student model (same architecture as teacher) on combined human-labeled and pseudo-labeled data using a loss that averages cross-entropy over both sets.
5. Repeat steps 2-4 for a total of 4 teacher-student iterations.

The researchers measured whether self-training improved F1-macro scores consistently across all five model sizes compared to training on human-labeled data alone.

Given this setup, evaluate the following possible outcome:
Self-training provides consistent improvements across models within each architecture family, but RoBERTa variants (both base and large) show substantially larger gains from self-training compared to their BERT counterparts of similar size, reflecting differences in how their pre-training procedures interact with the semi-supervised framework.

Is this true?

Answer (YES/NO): NO